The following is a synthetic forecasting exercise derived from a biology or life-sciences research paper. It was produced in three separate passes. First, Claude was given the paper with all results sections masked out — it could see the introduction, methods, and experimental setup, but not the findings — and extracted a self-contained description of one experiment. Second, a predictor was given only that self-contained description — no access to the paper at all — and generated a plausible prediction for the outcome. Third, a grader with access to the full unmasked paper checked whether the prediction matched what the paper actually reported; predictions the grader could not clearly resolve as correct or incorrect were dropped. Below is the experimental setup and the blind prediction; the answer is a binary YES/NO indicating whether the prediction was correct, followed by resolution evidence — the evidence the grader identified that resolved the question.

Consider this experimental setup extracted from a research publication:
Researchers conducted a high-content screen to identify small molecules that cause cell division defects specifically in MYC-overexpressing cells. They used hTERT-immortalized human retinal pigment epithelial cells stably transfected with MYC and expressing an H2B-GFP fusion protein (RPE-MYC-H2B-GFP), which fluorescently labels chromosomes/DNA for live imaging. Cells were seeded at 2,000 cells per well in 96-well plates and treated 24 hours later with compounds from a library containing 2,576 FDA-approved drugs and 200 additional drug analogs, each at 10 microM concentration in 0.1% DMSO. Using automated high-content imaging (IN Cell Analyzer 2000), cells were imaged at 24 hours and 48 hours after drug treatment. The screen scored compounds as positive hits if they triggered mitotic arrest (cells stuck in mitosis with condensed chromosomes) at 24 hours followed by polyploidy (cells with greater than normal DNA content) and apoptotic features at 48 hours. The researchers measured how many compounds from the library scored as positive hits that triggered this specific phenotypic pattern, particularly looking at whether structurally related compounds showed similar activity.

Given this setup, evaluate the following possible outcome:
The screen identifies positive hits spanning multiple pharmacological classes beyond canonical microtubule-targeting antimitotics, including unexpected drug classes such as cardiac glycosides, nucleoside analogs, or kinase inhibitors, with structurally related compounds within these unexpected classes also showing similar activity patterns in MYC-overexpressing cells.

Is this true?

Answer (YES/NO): NO